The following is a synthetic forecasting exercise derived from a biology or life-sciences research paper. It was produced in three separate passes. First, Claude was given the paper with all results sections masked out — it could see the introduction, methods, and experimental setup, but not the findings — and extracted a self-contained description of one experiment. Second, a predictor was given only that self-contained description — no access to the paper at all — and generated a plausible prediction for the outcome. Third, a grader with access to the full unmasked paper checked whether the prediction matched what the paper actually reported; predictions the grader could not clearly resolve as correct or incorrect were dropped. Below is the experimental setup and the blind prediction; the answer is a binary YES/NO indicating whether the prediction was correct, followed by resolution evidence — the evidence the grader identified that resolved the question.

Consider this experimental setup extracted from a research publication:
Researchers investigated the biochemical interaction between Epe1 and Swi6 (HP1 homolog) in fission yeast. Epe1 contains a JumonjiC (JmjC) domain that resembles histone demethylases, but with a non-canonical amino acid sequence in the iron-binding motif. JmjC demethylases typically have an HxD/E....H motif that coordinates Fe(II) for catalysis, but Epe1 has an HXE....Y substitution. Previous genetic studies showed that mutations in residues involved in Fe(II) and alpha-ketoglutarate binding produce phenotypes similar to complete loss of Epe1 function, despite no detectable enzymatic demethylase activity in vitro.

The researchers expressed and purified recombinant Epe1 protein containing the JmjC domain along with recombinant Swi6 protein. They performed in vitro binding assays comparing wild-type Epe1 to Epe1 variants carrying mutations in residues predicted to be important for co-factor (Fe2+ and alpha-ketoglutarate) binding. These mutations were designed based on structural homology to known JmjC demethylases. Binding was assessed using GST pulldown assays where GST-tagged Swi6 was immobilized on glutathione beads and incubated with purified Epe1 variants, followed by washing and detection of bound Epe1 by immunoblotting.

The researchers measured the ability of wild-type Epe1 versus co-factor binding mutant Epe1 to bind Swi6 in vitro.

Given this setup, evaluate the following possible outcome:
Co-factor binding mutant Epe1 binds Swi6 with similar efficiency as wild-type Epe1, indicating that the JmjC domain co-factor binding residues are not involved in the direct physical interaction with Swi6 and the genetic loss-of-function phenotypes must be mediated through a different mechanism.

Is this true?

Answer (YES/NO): NO